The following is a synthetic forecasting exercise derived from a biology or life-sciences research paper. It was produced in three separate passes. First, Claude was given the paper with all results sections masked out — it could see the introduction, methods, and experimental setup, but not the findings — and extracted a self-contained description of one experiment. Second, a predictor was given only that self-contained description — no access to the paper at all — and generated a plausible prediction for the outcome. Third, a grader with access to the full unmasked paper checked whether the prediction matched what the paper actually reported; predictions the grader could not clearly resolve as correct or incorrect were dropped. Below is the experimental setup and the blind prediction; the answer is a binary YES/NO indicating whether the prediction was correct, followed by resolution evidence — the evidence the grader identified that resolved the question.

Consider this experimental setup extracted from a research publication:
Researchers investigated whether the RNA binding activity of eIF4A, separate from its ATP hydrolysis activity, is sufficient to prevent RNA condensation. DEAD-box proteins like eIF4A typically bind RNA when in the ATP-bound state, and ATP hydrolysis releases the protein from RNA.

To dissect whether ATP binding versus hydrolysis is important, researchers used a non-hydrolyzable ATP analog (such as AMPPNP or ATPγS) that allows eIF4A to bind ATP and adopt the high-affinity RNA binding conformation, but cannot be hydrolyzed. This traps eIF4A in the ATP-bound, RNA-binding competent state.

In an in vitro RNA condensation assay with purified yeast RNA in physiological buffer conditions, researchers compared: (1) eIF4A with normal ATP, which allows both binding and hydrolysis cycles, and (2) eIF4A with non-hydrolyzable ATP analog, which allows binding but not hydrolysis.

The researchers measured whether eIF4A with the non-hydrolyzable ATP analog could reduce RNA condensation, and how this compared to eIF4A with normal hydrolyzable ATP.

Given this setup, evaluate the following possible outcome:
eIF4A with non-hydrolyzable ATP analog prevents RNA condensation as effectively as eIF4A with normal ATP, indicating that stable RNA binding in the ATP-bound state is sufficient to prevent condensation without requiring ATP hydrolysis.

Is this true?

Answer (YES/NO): NO